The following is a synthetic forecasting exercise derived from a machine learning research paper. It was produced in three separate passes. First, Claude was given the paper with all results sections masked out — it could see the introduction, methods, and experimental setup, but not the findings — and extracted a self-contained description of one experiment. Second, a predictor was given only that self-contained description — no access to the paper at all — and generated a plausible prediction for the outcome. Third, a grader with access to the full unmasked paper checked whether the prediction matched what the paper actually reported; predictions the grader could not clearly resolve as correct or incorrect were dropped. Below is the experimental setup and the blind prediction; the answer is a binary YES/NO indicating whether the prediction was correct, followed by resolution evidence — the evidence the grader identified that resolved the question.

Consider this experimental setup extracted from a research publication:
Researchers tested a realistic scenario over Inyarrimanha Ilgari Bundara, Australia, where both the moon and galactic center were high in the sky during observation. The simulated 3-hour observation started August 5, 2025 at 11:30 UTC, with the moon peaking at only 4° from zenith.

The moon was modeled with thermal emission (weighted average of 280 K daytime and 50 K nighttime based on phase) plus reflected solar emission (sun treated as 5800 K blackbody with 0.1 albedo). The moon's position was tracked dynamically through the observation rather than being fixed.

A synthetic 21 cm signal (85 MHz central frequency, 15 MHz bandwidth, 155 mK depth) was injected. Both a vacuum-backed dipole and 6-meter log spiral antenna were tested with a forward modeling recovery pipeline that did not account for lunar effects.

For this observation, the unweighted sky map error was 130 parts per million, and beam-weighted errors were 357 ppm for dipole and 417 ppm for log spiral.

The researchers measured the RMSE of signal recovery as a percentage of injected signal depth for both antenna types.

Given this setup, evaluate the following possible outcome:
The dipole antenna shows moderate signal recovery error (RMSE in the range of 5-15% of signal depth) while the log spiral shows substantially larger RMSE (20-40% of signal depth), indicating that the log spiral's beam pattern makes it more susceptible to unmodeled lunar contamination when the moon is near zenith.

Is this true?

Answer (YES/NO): NO